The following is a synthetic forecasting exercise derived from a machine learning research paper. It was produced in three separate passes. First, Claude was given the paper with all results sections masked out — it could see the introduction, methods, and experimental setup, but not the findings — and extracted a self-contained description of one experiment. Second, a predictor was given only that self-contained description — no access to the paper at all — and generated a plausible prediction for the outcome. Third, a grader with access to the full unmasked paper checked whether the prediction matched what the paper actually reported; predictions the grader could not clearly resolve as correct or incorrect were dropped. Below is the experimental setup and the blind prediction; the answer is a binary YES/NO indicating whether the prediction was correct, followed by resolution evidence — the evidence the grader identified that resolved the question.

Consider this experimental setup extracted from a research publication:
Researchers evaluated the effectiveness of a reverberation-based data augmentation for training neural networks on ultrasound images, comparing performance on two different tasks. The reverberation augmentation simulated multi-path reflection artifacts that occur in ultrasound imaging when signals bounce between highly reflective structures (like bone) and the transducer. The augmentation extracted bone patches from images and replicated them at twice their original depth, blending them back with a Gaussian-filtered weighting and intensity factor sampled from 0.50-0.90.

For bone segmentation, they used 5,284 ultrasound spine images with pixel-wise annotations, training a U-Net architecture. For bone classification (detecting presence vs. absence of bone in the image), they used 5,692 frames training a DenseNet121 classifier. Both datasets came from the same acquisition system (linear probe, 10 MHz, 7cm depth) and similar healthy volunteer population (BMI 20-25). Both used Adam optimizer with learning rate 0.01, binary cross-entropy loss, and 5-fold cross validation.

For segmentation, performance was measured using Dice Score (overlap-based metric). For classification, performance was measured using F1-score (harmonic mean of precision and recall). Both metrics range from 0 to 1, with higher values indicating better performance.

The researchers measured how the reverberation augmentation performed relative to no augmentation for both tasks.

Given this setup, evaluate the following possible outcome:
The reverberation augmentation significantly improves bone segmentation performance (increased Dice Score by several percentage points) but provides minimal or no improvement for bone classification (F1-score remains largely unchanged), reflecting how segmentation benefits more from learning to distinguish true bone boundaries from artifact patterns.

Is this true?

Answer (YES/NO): NO